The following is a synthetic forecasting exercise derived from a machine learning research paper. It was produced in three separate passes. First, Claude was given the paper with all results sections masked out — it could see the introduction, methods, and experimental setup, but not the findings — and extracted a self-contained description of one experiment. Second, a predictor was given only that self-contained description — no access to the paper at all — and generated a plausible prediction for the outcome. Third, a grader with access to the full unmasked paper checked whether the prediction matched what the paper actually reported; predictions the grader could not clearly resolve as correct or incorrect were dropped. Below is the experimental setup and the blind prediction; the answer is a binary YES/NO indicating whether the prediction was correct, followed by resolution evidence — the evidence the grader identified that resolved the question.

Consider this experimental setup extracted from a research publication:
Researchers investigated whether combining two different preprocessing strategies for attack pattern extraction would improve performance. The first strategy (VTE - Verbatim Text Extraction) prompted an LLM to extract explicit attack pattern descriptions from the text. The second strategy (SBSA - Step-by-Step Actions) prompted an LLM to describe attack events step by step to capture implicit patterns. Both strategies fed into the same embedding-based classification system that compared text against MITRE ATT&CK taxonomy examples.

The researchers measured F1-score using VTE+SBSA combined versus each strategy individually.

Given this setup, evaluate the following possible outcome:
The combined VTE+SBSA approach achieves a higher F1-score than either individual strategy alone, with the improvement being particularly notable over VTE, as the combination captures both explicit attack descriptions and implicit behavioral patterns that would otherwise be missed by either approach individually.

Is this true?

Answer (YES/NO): YES